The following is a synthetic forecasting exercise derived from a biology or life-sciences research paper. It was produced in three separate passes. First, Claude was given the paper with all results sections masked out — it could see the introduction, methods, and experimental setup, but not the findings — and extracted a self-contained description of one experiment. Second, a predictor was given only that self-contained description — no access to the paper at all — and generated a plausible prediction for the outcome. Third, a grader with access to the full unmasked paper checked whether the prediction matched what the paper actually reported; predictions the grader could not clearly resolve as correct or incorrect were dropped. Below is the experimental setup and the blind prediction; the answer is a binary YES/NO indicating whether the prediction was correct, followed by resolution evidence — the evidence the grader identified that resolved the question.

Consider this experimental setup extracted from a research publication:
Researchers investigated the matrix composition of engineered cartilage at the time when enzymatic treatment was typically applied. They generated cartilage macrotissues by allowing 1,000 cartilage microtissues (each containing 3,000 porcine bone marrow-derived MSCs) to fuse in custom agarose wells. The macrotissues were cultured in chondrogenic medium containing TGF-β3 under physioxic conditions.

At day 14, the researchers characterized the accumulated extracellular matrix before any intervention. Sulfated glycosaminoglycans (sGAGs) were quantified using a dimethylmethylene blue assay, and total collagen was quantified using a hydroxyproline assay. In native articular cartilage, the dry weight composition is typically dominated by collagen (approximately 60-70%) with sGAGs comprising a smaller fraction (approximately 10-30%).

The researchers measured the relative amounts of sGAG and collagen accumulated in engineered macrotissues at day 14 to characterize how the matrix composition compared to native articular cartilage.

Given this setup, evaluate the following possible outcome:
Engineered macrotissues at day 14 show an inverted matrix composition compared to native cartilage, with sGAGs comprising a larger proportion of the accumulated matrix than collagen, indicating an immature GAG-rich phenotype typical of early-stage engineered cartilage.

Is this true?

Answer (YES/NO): YES